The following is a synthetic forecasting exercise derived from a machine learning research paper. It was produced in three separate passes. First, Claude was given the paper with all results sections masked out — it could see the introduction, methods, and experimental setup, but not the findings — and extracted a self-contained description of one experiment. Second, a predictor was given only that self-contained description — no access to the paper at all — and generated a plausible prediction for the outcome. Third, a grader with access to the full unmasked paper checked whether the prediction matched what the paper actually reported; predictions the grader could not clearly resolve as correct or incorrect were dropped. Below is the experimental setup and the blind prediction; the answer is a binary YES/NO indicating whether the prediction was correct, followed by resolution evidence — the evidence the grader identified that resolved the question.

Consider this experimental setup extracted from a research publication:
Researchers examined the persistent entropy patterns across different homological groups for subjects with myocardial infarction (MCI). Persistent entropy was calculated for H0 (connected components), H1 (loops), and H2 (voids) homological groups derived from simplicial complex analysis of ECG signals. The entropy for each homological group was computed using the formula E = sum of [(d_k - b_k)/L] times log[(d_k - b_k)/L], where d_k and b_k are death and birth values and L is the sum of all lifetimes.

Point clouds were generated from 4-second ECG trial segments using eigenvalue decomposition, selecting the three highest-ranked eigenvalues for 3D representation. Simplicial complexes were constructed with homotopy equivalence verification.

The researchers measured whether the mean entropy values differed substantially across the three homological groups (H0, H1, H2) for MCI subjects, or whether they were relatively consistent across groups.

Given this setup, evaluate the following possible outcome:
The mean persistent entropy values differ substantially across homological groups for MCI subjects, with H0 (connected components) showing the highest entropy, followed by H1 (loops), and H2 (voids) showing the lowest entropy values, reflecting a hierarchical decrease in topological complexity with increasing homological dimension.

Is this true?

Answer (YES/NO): NO